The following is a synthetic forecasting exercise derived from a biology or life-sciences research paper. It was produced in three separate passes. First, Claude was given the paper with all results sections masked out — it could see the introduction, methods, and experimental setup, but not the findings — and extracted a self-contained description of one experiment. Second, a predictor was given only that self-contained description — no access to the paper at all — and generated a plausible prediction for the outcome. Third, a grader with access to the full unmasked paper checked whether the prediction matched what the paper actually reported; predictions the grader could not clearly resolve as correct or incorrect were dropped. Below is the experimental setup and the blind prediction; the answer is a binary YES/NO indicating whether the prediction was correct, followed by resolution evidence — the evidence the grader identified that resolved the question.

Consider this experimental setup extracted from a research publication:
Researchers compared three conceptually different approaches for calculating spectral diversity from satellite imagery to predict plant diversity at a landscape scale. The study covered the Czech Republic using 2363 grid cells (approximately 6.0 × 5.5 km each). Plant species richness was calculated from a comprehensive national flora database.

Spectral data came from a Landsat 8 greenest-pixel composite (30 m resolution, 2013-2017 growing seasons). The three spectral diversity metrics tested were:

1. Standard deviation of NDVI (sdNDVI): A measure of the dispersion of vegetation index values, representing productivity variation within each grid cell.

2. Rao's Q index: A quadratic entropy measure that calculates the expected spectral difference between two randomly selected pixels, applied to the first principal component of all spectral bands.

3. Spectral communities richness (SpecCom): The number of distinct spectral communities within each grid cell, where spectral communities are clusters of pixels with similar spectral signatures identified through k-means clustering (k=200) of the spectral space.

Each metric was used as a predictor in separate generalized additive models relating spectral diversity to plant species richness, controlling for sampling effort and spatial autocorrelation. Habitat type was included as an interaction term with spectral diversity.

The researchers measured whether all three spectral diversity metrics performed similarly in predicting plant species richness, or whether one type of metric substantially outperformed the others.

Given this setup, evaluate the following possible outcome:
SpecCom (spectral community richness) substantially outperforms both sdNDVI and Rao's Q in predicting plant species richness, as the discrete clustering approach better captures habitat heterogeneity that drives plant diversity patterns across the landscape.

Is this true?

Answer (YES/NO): NO